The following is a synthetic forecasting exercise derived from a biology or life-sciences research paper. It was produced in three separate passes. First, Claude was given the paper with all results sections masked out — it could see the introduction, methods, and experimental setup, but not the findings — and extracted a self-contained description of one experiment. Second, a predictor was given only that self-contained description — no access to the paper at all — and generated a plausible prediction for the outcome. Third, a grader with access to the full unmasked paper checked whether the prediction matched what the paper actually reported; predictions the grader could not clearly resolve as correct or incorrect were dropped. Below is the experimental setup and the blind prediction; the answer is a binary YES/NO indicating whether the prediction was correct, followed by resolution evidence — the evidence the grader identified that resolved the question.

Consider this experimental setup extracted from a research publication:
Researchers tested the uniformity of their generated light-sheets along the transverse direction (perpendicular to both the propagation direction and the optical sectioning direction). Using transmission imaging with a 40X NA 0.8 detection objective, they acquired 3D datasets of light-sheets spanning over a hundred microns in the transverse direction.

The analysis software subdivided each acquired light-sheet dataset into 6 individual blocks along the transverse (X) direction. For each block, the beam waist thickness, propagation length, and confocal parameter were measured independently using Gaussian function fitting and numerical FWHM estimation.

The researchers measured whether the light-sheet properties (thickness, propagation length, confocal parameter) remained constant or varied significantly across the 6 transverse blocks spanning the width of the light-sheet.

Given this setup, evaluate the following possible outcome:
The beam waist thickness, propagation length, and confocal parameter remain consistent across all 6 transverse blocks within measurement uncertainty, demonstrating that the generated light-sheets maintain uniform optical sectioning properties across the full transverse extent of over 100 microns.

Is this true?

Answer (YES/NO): YES